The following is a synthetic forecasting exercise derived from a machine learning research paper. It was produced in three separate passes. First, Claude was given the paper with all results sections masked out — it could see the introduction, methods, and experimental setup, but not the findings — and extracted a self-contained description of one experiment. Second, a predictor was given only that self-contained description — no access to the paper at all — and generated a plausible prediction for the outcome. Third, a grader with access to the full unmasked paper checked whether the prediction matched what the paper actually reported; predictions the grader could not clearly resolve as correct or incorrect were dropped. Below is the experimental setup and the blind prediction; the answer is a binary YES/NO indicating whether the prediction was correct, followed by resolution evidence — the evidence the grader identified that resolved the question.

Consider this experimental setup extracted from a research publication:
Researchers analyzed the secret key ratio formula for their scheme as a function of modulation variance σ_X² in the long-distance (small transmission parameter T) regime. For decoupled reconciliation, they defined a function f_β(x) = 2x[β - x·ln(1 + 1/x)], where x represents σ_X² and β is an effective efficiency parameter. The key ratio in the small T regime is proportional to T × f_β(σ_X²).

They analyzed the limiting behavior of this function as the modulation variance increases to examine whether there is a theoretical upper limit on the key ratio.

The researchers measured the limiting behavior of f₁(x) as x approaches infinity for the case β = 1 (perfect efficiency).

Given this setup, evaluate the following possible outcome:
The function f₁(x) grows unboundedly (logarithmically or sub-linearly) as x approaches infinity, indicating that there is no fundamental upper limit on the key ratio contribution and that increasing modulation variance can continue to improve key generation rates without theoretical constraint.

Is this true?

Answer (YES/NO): NO